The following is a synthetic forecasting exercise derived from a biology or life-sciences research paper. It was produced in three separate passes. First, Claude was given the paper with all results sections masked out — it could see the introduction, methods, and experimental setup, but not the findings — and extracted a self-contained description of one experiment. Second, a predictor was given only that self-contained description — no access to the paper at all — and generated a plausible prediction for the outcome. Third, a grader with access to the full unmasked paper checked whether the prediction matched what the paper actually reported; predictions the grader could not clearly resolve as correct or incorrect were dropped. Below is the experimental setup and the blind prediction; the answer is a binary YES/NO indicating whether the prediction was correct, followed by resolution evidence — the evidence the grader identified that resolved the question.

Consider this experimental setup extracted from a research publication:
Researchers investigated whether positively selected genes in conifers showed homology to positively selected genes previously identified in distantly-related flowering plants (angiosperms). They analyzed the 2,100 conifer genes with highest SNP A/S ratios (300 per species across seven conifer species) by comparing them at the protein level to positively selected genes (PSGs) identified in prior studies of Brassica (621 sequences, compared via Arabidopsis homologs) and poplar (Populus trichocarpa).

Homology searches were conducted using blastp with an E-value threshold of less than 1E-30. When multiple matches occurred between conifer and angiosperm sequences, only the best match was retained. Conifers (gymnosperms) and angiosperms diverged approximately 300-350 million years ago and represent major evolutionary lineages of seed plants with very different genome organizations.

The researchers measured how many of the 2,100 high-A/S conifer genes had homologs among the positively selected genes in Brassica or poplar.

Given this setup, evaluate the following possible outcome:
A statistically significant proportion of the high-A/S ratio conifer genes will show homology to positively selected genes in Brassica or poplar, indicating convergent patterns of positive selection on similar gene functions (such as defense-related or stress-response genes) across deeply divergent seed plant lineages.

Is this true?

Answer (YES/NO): NO